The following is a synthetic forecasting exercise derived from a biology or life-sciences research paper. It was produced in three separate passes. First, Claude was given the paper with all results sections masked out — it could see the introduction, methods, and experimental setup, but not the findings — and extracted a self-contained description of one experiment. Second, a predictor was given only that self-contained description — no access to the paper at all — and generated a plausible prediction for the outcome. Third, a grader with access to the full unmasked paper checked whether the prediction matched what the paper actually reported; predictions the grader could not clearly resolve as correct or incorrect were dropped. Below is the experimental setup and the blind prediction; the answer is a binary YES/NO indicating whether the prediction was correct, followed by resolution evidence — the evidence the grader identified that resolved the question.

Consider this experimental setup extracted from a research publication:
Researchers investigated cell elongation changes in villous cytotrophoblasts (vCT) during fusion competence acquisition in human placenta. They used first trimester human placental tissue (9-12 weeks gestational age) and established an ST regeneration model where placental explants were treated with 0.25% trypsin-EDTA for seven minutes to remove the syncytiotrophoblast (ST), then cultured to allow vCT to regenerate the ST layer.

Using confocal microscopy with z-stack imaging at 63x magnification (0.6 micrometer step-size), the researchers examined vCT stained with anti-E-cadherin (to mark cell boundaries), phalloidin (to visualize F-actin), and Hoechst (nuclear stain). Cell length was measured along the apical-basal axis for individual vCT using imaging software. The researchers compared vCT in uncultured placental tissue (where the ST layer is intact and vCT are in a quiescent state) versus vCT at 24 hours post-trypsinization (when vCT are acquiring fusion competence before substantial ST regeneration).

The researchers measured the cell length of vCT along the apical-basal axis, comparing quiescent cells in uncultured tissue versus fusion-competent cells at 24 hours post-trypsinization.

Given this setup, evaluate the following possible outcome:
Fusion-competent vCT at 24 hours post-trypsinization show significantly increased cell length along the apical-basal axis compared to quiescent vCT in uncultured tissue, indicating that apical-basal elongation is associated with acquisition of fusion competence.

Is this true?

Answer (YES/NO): YES